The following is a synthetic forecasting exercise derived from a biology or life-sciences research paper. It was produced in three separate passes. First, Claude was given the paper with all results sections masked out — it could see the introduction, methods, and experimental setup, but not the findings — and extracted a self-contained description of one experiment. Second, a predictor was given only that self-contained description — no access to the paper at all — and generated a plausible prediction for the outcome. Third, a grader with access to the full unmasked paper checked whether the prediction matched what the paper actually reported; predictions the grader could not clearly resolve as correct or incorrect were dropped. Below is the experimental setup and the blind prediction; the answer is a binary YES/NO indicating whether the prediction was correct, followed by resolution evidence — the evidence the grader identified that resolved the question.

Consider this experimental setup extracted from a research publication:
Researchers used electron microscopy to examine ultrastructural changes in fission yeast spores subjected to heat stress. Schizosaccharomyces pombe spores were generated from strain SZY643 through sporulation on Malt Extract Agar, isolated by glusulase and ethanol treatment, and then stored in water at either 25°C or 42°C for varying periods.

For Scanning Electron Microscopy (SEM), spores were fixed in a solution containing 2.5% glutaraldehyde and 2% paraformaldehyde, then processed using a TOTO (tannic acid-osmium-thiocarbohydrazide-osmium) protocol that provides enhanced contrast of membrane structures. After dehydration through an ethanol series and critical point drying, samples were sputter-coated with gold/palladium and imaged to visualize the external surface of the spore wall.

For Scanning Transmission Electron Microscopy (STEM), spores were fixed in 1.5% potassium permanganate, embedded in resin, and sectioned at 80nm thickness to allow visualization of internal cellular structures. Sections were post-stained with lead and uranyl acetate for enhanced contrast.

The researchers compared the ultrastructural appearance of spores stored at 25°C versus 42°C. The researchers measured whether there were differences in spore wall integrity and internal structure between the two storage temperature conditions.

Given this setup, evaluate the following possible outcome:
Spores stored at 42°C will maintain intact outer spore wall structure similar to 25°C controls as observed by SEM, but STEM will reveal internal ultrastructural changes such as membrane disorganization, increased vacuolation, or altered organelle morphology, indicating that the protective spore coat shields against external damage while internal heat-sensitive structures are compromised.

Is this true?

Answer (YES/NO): YES